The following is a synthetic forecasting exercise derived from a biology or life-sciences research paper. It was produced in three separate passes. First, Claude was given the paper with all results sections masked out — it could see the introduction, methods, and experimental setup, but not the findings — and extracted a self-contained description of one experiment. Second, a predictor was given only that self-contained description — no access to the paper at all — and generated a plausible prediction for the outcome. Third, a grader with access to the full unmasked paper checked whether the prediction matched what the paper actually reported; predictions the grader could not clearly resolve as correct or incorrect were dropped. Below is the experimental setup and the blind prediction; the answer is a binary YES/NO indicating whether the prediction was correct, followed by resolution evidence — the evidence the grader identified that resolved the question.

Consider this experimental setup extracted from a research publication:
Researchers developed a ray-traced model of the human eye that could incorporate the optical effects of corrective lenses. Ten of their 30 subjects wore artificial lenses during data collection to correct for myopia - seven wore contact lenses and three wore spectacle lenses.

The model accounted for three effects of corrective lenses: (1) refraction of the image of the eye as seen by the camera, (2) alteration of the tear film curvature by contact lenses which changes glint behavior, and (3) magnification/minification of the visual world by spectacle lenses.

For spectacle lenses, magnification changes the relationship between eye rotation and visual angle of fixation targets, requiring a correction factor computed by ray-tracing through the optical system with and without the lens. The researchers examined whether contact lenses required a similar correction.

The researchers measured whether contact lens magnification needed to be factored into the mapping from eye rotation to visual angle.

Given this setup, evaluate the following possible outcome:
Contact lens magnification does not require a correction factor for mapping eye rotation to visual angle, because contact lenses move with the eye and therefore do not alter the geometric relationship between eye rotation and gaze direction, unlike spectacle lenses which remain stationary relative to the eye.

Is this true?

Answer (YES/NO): YES